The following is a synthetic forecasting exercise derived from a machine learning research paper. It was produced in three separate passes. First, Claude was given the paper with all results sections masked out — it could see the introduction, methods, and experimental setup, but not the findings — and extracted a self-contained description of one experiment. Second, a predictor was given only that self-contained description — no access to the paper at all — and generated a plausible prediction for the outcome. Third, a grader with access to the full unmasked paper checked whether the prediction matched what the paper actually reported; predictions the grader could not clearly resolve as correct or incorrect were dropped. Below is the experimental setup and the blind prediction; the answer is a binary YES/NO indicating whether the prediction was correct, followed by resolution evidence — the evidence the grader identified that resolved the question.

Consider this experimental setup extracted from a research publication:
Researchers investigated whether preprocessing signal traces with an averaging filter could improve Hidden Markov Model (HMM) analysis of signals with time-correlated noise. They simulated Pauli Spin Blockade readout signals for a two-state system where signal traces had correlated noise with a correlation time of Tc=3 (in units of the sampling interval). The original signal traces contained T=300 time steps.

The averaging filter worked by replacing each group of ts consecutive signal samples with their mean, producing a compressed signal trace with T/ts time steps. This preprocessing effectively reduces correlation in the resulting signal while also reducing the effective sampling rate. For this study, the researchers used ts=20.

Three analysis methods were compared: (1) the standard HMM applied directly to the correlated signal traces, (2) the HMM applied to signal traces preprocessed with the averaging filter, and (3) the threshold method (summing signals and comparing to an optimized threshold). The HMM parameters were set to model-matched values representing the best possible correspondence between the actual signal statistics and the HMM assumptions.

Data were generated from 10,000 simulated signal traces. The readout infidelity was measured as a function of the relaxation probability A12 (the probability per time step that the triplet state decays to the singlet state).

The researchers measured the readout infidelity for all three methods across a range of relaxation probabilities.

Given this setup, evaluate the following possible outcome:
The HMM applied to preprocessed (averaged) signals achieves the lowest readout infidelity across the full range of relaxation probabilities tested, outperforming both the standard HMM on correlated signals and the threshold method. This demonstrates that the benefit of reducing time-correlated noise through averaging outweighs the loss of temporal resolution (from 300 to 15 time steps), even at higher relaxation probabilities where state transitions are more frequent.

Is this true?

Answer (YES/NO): YES